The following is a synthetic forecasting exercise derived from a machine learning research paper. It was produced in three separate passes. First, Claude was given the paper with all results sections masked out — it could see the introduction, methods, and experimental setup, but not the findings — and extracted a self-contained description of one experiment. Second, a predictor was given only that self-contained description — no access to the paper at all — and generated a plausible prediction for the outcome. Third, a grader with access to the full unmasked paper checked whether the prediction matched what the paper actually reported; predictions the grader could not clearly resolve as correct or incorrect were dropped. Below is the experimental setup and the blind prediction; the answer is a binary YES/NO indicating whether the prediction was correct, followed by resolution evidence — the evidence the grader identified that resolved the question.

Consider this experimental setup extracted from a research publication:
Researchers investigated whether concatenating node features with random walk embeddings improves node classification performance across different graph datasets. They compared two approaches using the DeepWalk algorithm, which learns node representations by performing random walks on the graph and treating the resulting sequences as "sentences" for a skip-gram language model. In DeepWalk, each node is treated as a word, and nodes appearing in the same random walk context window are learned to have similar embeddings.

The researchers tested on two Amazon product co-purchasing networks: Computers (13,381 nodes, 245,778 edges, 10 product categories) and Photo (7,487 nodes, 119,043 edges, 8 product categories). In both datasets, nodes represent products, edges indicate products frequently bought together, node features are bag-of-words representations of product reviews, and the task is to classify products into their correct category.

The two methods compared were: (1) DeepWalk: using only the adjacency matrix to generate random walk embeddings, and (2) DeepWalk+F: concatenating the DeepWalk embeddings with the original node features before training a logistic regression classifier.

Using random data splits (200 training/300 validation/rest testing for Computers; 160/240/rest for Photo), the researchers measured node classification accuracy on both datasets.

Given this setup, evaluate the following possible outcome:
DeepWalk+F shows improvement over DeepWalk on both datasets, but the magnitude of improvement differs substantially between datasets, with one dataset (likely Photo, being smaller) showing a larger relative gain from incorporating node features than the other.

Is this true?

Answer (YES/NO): NO